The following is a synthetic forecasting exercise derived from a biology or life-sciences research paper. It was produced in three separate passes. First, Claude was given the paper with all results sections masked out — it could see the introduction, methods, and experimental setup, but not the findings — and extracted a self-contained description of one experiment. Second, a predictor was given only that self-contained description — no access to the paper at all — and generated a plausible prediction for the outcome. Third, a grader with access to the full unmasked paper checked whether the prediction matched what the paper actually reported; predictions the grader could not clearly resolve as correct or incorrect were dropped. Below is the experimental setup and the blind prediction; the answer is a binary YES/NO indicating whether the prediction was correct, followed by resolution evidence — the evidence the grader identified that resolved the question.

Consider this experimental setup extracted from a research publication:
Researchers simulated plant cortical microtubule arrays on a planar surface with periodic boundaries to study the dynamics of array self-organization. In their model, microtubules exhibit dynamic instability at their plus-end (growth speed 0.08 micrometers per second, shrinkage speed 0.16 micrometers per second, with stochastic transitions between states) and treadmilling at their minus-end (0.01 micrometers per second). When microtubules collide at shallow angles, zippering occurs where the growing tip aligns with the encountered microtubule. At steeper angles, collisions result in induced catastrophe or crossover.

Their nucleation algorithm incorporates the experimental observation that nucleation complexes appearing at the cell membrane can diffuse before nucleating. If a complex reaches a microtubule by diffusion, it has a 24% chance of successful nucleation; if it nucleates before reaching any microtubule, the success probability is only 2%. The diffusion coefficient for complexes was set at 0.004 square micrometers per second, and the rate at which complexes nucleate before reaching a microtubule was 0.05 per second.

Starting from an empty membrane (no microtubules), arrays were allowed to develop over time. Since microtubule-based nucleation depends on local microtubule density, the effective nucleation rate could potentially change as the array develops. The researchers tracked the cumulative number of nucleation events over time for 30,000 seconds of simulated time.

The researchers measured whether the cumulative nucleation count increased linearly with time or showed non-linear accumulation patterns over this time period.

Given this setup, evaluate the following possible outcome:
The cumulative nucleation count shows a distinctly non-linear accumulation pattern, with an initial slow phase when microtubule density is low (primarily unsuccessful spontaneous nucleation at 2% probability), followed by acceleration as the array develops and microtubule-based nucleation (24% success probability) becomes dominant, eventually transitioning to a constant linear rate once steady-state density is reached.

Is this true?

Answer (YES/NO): NO